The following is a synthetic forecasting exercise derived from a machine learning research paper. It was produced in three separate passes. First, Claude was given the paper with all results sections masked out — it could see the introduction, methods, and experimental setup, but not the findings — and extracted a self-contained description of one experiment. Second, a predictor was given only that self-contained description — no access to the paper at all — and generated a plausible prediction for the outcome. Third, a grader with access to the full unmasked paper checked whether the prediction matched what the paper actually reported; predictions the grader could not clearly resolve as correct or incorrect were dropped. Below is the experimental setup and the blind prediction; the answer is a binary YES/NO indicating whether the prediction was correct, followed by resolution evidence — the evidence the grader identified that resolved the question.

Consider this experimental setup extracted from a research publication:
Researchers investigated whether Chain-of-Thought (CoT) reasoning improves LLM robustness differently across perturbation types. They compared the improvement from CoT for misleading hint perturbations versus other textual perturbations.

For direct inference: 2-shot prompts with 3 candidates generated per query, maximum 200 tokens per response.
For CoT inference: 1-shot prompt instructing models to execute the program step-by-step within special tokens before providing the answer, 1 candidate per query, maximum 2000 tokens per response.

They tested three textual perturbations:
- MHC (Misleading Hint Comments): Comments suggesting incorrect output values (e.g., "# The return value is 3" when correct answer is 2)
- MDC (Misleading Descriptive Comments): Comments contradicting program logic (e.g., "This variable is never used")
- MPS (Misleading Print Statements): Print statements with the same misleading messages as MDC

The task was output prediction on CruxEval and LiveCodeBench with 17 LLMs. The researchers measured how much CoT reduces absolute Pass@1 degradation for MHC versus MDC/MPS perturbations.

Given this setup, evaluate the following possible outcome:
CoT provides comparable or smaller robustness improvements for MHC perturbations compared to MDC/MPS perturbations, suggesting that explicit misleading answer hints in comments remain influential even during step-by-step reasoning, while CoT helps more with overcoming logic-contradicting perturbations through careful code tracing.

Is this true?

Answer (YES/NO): NO